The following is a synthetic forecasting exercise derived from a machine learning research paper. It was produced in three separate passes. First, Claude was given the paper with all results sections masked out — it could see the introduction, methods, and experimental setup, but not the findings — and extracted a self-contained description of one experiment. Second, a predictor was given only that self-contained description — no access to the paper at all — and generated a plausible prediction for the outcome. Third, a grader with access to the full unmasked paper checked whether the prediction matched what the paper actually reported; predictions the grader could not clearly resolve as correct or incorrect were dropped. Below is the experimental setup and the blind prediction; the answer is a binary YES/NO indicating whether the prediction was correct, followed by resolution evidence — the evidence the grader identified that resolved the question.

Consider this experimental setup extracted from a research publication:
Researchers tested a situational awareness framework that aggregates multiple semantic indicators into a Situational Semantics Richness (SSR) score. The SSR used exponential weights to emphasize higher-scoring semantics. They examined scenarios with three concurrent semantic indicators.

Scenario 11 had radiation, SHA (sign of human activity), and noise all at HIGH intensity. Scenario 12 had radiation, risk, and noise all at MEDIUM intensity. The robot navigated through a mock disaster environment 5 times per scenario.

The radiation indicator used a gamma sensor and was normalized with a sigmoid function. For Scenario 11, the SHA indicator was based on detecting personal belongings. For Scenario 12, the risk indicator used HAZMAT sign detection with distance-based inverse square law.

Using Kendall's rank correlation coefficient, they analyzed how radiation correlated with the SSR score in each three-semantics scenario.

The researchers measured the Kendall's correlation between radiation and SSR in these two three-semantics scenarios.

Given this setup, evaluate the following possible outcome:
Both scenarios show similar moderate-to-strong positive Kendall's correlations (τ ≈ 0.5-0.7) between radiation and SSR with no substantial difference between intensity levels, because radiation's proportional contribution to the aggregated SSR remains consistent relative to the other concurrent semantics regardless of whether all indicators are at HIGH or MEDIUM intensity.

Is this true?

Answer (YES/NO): NO